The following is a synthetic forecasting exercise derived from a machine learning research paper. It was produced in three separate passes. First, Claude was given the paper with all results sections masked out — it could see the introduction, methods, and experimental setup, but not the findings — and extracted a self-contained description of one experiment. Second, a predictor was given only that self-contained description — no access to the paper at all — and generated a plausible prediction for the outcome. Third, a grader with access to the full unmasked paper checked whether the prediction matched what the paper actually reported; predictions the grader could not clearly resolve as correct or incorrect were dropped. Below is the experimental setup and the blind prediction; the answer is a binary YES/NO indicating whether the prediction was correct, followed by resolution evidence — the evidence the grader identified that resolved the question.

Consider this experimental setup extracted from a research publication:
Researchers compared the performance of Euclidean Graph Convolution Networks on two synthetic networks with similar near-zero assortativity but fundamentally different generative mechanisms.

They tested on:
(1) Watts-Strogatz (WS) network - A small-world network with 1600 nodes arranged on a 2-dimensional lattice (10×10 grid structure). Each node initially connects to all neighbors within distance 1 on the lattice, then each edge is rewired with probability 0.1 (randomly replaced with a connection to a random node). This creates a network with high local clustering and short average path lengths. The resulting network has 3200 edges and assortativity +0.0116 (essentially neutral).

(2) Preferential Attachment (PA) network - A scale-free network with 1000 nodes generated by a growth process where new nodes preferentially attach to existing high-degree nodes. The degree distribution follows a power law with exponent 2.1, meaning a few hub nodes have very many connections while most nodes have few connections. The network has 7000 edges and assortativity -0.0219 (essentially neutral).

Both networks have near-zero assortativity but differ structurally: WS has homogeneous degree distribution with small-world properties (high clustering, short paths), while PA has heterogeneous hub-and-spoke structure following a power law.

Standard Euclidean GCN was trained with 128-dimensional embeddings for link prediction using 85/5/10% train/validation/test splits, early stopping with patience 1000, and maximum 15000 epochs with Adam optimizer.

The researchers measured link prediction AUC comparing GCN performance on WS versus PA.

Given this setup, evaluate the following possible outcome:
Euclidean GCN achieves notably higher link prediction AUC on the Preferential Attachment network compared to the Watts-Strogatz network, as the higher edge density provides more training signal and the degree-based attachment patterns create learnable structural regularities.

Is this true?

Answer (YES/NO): NO